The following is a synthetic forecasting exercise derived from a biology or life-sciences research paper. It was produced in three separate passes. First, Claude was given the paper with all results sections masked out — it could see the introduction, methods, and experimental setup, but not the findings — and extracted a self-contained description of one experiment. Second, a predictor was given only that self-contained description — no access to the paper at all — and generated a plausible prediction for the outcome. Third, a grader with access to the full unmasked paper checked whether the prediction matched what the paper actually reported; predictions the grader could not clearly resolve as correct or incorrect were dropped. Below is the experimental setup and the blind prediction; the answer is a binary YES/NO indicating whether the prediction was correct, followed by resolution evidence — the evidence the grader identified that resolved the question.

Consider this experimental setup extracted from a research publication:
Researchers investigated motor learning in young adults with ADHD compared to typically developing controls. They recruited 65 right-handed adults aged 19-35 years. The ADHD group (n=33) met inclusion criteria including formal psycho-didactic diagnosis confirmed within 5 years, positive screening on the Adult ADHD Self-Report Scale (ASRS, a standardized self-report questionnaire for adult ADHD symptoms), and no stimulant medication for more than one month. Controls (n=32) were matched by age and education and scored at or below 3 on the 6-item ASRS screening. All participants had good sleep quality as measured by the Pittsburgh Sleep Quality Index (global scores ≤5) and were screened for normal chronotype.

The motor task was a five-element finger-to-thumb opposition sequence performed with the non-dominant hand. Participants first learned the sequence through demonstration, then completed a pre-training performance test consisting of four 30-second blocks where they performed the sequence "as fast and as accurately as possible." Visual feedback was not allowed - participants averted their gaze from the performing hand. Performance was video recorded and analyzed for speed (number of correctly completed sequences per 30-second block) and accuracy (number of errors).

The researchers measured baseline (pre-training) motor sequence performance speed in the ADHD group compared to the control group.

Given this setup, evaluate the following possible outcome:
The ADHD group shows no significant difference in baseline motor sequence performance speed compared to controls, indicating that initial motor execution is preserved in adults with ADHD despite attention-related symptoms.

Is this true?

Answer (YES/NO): YES